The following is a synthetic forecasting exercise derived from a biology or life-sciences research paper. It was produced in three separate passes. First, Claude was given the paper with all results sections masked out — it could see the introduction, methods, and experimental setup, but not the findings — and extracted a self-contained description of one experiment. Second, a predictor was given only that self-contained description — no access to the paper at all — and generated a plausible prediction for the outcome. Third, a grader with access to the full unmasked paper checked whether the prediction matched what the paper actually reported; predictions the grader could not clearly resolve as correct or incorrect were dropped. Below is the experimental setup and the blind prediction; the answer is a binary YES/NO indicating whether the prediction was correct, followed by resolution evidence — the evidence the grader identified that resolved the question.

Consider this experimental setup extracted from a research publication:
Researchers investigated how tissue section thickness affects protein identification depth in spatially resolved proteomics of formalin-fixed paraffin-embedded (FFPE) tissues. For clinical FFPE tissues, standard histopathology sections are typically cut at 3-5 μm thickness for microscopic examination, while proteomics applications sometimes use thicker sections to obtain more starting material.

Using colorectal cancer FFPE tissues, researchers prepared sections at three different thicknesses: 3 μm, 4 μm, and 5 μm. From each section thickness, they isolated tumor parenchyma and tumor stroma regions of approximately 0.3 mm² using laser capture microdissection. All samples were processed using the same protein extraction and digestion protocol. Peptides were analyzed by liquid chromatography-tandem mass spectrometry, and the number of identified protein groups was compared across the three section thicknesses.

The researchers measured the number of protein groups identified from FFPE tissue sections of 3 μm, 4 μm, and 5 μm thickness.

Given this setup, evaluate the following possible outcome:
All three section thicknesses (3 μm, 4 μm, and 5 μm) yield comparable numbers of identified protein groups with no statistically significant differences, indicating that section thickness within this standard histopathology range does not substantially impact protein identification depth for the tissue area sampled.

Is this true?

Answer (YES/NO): NO